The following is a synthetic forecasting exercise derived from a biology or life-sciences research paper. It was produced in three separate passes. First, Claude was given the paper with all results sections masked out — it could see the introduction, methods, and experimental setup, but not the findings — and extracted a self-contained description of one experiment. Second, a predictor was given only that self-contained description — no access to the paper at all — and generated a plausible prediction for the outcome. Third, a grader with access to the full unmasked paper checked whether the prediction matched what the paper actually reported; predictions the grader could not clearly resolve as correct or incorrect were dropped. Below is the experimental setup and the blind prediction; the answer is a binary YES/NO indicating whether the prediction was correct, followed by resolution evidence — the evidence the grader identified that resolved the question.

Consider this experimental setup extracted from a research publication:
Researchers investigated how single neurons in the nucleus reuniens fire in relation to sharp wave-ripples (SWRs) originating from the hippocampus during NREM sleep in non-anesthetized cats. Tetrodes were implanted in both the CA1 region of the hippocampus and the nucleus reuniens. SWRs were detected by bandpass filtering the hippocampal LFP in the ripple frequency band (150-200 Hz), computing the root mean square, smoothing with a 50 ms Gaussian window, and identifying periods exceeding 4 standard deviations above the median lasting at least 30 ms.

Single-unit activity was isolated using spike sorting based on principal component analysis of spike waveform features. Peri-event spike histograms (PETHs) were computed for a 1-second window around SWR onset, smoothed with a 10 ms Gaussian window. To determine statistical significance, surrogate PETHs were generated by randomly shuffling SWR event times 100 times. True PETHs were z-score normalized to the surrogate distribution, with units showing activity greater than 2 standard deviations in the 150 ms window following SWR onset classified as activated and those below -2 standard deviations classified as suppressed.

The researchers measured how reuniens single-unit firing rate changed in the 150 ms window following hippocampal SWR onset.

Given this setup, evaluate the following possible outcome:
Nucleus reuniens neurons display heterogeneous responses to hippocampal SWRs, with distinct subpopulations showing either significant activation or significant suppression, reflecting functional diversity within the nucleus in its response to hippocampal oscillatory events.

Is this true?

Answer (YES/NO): YES